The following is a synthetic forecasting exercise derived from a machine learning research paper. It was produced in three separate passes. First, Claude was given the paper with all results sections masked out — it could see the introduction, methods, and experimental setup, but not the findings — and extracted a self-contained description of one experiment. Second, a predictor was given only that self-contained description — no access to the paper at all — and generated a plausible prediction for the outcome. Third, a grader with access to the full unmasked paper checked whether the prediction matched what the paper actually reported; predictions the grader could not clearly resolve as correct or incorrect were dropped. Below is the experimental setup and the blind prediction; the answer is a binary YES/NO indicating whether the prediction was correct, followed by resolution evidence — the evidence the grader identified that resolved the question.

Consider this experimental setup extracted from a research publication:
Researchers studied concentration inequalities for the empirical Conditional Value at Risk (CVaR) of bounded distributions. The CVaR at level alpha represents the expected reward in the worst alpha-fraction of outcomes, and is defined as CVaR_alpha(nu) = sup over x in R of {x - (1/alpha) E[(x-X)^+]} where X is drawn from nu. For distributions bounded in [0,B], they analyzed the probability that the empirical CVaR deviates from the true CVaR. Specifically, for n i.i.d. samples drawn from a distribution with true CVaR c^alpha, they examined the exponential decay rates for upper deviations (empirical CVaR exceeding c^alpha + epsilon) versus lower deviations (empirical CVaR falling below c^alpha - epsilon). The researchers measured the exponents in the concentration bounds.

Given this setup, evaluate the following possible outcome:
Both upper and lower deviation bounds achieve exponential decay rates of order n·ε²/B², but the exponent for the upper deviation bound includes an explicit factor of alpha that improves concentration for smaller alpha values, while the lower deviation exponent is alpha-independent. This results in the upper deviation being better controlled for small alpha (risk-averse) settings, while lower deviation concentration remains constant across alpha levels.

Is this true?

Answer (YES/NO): NO